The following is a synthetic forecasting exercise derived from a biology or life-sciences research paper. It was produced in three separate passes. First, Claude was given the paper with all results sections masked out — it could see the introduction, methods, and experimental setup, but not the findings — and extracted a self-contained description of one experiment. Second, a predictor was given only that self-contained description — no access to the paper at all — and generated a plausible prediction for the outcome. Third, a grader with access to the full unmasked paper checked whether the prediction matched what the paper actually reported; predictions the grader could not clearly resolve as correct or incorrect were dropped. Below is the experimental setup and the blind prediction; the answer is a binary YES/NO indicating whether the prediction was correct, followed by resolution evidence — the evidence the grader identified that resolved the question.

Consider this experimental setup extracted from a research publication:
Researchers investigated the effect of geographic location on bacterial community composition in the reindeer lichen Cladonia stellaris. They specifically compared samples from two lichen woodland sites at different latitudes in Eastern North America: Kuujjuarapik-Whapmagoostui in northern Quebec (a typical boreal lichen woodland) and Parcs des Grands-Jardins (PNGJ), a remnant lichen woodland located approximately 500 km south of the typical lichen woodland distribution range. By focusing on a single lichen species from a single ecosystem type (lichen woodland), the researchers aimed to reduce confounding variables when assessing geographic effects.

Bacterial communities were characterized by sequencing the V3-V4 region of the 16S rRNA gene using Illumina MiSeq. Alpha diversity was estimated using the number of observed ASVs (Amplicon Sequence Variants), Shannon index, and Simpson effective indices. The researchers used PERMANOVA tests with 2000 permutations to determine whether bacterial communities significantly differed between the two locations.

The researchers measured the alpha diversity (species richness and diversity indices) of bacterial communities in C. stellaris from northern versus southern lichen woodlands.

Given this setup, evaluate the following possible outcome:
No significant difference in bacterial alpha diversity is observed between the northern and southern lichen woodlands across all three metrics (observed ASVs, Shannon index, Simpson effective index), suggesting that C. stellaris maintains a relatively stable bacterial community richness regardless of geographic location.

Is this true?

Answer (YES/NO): NO